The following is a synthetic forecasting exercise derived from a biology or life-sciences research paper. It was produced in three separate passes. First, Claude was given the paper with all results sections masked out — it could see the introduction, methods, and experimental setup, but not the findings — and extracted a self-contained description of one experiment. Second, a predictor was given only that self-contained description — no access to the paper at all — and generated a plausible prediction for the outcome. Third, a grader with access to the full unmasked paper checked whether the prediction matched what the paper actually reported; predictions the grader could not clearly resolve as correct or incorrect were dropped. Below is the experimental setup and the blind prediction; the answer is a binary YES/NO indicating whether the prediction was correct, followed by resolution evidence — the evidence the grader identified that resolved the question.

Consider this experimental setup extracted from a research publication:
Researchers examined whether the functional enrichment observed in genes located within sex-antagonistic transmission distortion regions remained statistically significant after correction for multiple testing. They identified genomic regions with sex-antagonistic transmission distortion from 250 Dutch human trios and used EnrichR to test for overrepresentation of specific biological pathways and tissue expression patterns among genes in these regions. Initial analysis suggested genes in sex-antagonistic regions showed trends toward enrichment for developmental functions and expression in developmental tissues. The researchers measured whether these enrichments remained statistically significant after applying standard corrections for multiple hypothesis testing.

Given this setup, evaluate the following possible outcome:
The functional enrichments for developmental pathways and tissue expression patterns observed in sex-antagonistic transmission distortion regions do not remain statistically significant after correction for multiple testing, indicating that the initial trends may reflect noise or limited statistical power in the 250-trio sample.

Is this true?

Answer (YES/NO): YES